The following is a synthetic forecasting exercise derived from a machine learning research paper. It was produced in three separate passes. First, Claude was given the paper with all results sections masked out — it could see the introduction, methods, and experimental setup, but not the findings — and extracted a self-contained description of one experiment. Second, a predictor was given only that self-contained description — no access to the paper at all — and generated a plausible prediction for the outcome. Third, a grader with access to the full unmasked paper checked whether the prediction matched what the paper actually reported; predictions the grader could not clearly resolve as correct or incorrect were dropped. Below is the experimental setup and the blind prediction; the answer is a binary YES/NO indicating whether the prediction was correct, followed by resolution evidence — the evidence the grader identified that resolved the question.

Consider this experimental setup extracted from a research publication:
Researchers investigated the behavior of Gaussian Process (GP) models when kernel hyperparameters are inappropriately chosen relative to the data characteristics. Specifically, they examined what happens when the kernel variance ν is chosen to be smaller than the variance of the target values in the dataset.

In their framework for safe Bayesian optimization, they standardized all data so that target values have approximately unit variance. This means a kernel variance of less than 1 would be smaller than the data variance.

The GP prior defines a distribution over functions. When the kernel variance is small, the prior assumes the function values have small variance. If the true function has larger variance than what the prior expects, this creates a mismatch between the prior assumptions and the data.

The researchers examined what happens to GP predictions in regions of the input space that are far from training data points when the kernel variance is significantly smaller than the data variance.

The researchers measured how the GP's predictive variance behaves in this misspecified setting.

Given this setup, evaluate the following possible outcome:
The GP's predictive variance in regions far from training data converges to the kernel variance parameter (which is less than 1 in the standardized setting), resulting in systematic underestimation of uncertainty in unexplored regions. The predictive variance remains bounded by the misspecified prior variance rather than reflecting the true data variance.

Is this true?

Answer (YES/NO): YES